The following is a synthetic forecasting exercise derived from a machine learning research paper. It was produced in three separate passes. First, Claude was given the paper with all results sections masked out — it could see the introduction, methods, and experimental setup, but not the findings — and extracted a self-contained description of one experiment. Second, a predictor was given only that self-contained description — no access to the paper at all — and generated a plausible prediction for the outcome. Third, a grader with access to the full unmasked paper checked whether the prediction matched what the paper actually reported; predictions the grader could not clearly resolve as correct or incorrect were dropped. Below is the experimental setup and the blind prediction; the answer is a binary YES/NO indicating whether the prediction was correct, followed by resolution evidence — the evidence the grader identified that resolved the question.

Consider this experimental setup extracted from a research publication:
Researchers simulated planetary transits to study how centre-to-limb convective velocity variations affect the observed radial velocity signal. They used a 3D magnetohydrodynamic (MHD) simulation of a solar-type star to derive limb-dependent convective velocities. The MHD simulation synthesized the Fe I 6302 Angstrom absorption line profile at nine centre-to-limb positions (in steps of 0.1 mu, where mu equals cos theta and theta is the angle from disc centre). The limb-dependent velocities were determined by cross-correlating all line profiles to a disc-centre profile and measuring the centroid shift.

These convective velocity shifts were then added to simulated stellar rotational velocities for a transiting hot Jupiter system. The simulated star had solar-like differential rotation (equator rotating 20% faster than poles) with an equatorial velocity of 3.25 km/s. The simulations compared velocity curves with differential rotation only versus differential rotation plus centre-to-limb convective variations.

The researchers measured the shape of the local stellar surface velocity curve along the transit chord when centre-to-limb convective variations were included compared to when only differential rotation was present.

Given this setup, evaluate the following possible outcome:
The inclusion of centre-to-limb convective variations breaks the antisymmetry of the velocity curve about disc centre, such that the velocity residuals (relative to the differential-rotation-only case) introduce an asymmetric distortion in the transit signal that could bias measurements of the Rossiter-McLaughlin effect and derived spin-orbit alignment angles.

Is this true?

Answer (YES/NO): NO